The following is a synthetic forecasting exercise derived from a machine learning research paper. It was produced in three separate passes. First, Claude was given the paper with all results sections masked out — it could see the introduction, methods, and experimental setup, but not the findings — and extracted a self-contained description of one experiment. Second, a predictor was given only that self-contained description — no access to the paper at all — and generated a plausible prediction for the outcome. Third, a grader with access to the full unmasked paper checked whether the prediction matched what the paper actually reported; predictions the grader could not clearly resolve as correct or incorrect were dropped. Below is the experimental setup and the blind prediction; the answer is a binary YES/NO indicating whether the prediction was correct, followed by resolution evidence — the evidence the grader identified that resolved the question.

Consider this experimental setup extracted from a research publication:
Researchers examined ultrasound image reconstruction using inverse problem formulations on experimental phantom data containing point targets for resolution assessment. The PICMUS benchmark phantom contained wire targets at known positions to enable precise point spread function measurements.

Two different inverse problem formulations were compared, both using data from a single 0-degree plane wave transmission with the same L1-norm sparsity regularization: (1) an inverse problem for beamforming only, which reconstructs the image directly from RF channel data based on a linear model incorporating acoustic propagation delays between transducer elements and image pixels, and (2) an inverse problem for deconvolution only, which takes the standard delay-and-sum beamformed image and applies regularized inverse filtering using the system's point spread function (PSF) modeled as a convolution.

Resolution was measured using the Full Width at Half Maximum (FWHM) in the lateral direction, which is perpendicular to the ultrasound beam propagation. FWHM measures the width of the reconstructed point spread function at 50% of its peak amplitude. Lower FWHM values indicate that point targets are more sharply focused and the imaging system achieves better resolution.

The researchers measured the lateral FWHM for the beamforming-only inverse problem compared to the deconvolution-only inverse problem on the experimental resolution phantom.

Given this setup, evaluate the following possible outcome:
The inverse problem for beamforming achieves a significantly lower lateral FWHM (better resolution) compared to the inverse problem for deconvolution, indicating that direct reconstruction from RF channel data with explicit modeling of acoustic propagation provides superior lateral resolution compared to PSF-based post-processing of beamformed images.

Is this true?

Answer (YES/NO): NO